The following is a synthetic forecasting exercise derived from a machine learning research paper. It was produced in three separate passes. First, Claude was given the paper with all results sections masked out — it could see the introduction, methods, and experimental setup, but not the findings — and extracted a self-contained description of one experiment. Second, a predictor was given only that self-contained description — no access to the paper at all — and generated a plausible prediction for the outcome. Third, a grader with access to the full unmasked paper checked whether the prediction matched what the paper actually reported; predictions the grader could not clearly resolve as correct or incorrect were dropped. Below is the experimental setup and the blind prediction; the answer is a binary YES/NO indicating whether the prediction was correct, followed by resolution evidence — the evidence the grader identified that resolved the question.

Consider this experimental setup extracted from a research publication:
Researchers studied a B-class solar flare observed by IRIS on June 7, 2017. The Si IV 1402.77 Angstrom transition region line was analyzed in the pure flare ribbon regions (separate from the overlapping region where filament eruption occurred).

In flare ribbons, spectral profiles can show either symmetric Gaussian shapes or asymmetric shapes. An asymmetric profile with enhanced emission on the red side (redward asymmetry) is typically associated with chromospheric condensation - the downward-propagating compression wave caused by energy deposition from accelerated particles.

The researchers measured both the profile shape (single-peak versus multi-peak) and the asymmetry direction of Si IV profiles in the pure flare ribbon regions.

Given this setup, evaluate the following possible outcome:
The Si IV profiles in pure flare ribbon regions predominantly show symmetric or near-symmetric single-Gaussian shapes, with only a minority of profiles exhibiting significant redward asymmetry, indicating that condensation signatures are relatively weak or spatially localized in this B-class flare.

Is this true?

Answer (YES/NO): NO